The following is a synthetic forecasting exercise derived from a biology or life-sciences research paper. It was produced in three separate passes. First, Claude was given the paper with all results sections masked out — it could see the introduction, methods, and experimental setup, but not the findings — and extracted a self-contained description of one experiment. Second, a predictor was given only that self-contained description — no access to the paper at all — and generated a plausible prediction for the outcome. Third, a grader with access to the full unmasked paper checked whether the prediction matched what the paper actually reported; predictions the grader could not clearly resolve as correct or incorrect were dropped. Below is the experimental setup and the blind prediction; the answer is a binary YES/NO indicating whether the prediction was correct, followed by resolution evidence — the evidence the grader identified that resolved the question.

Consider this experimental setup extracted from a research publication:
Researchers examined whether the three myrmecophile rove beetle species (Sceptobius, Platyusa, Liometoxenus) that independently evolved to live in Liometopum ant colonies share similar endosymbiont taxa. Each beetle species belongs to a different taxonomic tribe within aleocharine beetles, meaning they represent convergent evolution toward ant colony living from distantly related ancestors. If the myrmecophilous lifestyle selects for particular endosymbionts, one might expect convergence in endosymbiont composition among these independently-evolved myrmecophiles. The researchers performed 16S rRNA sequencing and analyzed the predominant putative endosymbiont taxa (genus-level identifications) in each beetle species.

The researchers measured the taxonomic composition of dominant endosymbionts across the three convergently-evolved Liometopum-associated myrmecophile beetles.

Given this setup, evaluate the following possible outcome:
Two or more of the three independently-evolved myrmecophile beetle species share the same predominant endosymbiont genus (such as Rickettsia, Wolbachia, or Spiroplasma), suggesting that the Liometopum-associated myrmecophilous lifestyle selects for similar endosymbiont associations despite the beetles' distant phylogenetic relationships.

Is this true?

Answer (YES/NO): NO